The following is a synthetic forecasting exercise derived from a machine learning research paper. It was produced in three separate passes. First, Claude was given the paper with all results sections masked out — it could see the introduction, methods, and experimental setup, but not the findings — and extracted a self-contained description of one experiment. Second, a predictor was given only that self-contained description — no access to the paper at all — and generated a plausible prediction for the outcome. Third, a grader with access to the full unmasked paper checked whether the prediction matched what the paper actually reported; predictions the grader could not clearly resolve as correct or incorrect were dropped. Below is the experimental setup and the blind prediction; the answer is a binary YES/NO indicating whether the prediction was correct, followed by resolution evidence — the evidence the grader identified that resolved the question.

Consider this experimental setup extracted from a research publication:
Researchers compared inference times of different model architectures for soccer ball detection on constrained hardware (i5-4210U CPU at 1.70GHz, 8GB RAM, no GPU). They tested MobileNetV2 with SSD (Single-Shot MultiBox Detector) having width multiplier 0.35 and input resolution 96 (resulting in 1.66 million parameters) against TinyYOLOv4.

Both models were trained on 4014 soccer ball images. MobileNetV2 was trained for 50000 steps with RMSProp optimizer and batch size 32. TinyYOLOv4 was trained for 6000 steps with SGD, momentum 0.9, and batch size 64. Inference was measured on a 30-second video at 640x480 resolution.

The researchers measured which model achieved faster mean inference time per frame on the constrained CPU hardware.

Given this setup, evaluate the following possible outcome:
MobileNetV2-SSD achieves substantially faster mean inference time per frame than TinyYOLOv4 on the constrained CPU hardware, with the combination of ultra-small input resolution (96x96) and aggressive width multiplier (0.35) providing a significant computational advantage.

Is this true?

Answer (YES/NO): YES